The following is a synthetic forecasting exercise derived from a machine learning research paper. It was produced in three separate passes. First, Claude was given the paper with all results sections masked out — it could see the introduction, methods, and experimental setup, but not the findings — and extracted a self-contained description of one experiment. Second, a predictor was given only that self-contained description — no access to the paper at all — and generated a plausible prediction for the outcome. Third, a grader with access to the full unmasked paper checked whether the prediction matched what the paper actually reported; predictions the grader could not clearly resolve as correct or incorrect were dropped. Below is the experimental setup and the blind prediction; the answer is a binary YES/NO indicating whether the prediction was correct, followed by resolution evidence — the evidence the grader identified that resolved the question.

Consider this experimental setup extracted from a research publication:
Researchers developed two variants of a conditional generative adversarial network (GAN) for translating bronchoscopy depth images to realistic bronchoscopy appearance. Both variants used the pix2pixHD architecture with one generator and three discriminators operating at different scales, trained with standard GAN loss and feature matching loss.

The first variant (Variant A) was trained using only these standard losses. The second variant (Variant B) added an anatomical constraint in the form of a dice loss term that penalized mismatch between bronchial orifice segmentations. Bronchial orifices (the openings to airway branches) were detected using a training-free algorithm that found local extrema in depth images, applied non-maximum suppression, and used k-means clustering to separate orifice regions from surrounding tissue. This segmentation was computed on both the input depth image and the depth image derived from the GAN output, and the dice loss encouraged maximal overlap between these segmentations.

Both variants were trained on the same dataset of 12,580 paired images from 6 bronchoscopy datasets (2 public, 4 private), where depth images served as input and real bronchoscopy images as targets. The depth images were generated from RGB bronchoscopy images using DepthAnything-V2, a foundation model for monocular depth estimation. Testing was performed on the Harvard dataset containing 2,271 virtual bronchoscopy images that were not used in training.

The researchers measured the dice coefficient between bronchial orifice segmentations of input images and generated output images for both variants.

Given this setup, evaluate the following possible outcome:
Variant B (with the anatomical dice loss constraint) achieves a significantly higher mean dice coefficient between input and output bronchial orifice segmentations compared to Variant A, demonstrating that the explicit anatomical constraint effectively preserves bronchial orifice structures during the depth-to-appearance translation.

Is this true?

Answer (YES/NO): NO